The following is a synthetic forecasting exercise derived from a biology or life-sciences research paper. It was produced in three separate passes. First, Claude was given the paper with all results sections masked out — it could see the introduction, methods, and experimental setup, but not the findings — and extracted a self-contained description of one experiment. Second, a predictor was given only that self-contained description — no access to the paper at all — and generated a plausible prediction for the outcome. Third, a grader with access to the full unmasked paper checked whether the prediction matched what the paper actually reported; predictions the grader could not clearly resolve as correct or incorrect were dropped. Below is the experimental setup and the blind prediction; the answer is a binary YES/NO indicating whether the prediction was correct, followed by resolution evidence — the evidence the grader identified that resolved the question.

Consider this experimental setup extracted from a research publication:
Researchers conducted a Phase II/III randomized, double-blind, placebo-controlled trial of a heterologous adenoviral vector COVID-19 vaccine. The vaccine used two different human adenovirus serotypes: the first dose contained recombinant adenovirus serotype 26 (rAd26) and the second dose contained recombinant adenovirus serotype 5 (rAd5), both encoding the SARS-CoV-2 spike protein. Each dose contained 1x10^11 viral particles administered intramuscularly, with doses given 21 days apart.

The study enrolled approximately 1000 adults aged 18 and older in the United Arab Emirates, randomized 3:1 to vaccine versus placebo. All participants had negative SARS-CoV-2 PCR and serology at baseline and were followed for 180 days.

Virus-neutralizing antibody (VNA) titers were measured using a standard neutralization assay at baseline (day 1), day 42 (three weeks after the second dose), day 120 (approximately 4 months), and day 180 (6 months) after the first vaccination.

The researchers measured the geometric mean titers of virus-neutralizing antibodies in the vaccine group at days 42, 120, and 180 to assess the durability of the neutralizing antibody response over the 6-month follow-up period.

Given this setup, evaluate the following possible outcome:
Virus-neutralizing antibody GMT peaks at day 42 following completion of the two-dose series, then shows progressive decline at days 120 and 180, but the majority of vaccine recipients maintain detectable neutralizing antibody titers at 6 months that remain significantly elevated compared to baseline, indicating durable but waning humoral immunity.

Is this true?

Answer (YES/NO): YES